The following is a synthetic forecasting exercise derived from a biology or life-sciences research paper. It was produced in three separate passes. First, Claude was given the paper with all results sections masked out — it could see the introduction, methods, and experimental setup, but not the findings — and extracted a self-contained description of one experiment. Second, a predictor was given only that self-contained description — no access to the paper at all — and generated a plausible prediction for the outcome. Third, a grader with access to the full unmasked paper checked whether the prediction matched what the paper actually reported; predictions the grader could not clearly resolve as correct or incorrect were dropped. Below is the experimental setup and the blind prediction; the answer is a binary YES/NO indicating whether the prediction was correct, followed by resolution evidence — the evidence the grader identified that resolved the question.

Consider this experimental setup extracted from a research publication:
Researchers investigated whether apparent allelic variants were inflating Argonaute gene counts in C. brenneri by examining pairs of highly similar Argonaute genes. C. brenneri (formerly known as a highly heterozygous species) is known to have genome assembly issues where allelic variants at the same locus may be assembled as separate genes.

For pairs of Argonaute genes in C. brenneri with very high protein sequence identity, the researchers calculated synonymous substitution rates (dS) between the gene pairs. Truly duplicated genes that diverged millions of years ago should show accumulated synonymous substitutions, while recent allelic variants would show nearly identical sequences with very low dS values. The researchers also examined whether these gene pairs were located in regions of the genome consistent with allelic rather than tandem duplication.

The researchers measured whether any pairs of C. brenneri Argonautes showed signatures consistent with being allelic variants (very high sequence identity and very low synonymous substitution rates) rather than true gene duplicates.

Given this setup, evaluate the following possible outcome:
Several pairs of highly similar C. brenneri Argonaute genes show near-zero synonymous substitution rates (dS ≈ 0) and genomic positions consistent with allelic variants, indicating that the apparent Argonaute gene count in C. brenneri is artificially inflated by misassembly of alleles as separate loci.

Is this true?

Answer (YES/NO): YES